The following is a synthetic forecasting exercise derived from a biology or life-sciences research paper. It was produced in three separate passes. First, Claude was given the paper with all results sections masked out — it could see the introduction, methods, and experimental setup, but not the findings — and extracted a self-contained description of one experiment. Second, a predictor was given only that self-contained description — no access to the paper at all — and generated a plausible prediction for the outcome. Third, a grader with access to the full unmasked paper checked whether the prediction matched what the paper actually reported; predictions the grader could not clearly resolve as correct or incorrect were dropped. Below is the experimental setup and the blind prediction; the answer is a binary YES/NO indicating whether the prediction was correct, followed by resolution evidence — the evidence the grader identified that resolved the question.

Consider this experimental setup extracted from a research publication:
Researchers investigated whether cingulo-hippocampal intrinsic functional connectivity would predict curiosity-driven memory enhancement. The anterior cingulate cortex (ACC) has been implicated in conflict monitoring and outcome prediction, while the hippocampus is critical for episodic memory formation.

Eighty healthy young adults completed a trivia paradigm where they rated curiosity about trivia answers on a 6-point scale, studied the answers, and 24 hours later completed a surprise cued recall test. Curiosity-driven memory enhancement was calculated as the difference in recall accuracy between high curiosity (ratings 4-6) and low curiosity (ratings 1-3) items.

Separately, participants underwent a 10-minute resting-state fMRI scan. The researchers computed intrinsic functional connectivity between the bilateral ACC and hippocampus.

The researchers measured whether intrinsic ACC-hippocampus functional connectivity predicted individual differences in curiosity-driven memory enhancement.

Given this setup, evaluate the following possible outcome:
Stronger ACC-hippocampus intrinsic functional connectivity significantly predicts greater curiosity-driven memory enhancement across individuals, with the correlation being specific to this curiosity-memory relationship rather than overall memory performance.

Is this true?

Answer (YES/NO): NO